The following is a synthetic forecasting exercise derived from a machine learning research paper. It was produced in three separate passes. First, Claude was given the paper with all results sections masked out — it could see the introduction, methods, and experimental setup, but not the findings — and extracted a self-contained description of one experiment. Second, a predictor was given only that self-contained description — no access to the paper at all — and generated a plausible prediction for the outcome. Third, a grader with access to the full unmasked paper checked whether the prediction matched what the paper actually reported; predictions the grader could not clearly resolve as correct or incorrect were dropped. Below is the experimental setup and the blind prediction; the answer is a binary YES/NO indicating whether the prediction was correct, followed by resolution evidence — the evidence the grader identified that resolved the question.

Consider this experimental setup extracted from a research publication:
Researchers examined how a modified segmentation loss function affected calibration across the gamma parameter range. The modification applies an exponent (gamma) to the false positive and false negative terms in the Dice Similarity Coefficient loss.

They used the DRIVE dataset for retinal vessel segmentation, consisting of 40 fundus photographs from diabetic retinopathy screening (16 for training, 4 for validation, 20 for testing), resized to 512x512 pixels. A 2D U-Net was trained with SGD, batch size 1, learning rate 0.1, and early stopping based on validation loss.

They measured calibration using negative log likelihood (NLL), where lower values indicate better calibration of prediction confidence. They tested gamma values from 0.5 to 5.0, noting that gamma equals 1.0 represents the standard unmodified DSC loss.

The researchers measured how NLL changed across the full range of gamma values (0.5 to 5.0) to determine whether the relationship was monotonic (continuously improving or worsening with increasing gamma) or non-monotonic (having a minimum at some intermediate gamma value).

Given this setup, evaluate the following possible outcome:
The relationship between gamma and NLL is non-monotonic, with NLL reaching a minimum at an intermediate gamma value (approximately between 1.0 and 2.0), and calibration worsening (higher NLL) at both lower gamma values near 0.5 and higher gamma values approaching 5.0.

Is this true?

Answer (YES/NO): NO